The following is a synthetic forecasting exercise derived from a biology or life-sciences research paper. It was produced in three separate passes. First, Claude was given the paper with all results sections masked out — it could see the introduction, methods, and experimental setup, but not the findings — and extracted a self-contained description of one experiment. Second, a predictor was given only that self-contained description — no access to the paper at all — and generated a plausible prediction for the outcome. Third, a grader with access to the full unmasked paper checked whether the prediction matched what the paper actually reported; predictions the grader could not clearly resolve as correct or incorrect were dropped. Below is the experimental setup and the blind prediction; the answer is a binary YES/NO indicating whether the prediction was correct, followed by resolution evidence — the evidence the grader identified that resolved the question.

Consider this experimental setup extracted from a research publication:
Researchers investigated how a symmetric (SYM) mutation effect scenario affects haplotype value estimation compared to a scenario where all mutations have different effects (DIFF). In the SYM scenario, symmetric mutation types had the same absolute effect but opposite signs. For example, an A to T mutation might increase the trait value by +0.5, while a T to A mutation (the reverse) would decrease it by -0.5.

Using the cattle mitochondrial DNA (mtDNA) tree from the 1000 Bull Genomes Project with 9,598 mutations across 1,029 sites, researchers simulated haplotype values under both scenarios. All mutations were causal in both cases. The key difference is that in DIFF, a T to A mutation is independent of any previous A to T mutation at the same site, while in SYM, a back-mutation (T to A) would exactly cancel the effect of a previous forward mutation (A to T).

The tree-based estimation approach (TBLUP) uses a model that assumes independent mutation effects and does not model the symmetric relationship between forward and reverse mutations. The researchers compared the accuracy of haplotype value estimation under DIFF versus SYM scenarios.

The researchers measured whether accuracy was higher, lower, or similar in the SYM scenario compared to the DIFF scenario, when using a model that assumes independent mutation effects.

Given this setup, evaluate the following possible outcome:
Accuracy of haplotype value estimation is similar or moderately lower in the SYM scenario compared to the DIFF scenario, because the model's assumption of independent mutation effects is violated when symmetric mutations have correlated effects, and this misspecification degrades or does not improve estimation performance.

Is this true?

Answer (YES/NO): YES